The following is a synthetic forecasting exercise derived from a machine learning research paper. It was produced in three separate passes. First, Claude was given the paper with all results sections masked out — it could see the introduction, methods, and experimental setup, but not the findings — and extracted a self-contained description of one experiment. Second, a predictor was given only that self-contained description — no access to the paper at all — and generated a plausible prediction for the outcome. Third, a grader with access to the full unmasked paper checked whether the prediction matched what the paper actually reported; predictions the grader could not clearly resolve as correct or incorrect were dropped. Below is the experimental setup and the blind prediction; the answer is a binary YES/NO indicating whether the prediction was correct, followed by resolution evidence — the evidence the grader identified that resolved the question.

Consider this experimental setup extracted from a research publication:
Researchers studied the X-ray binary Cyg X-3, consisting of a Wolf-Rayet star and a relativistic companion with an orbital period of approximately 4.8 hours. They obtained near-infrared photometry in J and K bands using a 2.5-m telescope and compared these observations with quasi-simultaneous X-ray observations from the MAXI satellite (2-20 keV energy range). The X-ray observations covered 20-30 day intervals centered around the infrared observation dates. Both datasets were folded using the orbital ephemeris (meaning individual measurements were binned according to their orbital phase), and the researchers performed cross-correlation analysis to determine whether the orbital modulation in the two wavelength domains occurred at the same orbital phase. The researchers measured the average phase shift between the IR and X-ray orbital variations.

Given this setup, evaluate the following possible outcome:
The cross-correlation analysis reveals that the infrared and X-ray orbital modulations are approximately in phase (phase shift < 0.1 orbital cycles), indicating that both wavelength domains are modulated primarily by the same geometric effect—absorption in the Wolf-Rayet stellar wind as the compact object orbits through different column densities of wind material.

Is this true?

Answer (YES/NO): YES